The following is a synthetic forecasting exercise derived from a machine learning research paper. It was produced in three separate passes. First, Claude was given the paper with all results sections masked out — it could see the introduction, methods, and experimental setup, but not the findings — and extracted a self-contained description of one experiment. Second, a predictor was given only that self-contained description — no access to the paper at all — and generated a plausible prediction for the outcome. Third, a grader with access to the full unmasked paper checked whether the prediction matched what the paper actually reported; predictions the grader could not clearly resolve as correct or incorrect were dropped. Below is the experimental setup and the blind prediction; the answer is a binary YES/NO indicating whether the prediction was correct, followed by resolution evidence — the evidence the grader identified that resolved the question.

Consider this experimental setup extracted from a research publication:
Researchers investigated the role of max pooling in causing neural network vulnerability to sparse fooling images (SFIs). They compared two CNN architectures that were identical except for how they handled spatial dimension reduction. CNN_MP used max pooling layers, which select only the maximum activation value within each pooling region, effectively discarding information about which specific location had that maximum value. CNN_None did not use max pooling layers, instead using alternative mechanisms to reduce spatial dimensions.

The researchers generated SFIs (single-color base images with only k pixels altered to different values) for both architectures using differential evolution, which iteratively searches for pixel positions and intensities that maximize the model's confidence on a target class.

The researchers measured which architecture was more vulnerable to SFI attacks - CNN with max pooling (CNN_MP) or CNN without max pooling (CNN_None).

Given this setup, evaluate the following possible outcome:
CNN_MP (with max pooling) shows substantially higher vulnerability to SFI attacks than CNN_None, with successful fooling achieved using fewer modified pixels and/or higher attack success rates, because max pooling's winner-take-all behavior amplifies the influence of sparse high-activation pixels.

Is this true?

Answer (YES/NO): YES